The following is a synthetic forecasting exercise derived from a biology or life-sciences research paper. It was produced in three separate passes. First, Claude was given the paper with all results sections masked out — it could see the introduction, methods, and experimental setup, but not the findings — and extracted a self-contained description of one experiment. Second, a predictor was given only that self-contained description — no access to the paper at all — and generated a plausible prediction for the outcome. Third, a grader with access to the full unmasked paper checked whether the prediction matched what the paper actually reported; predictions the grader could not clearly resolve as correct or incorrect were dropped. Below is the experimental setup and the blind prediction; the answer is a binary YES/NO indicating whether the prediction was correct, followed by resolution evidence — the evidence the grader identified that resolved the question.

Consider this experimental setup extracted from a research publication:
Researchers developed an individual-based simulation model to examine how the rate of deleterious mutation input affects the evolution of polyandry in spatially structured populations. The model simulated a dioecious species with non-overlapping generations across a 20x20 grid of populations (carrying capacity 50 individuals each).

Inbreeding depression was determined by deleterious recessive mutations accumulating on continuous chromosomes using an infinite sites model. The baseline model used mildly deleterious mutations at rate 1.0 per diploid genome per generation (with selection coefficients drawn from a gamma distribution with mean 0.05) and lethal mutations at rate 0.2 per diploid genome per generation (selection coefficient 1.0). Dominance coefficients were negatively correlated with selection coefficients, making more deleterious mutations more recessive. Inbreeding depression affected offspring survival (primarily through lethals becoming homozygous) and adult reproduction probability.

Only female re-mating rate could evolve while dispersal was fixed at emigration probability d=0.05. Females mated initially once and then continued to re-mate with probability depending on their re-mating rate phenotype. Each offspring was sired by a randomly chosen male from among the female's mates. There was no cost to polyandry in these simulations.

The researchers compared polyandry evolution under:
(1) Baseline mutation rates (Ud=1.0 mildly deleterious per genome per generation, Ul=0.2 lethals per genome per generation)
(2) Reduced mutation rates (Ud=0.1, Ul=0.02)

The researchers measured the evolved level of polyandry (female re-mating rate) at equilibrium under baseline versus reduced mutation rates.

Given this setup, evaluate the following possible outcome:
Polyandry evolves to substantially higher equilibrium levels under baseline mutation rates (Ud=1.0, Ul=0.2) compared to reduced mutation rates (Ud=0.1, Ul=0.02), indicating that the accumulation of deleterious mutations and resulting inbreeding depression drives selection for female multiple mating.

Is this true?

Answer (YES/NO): YES